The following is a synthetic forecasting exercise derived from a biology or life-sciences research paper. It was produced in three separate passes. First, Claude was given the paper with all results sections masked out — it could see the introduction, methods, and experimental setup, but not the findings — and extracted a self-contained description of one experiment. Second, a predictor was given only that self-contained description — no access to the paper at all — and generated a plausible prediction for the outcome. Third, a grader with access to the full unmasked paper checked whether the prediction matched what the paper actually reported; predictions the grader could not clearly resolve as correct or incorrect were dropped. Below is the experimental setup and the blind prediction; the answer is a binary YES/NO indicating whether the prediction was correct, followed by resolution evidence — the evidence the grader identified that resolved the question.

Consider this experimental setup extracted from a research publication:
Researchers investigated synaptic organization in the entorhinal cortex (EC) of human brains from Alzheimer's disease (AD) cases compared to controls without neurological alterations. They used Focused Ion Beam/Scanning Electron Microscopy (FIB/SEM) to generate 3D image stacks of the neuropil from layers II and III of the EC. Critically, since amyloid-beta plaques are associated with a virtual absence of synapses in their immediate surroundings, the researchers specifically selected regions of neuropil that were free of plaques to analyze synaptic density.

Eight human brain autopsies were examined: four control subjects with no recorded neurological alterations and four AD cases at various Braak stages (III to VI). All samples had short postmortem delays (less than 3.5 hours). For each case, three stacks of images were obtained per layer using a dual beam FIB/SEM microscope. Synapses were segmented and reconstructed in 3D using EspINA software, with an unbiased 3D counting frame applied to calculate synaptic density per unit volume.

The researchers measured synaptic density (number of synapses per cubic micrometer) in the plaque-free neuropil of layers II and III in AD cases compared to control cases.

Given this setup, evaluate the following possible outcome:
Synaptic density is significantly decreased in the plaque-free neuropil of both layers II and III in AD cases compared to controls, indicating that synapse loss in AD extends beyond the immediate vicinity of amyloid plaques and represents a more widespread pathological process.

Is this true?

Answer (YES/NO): YES